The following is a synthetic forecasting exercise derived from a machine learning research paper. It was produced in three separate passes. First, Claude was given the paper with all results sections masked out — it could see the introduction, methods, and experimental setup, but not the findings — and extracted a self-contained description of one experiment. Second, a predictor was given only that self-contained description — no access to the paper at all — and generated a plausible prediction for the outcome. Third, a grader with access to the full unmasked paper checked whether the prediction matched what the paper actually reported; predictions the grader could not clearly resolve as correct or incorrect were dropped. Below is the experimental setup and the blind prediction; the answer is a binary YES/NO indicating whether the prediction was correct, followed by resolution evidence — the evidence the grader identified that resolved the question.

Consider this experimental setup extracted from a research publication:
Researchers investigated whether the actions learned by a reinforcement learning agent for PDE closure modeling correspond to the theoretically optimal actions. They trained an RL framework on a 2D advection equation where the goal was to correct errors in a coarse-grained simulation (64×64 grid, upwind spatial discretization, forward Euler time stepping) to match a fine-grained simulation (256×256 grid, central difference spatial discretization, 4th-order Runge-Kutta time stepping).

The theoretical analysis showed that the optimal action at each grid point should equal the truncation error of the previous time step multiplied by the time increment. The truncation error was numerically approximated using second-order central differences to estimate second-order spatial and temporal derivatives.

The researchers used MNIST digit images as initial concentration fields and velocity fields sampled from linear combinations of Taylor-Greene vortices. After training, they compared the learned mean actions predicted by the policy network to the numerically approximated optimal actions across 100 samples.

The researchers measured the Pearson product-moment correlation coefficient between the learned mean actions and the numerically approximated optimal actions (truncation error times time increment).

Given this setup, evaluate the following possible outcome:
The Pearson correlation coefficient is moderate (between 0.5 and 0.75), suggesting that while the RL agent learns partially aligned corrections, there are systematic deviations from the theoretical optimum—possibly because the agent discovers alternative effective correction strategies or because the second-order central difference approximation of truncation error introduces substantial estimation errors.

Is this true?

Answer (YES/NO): NO